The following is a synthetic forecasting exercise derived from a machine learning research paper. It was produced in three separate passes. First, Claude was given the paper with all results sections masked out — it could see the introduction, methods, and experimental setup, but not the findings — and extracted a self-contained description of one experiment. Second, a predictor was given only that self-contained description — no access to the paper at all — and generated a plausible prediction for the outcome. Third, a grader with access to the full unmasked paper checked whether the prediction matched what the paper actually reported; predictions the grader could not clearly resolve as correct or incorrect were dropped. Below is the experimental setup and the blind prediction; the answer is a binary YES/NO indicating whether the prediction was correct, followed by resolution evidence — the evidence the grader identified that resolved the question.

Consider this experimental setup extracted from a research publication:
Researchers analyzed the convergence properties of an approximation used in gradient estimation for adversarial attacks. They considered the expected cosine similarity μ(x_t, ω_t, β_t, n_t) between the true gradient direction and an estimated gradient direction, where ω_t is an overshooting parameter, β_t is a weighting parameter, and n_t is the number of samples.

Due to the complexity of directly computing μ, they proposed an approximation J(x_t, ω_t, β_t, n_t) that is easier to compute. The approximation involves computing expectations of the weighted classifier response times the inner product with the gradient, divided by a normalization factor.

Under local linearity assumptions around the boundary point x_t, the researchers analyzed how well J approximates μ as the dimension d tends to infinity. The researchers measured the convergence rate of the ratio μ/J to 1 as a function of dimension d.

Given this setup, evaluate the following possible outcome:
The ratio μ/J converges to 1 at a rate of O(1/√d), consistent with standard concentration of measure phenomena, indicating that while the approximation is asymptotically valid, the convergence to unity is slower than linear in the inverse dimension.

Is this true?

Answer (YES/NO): NO